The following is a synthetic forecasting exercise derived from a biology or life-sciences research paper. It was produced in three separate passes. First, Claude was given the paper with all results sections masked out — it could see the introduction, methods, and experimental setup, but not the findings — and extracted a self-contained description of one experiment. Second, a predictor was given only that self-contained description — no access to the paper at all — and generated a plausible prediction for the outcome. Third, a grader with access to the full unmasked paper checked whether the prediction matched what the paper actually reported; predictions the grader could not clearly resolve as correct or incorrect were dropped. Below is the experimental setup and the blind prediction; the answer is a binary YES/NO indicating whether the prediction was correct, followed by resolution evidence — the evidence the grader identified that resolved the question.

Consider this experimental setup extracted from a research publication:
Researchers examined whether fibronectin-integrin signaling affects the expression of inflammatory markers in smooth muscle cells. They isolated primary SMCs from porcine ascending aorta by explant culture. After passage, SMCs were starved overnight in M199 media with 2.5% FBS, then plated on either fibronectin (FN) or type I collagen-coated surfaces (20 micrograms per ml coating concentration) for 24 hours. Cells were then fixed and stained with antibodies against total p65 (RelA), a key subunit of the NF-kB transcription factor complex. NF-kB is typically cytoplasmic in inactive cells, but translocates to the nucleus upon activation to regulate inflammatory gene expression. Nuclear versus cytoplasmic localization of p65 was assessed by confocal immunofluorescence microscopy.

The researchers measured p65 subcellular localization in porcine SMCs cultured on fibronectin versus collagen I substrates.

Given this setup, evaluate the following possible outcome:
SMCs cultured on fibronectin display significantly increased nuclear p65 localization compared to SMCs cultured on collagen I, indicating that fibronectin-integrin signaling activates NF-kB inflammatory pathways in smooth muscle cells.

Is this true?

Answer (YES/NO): YES